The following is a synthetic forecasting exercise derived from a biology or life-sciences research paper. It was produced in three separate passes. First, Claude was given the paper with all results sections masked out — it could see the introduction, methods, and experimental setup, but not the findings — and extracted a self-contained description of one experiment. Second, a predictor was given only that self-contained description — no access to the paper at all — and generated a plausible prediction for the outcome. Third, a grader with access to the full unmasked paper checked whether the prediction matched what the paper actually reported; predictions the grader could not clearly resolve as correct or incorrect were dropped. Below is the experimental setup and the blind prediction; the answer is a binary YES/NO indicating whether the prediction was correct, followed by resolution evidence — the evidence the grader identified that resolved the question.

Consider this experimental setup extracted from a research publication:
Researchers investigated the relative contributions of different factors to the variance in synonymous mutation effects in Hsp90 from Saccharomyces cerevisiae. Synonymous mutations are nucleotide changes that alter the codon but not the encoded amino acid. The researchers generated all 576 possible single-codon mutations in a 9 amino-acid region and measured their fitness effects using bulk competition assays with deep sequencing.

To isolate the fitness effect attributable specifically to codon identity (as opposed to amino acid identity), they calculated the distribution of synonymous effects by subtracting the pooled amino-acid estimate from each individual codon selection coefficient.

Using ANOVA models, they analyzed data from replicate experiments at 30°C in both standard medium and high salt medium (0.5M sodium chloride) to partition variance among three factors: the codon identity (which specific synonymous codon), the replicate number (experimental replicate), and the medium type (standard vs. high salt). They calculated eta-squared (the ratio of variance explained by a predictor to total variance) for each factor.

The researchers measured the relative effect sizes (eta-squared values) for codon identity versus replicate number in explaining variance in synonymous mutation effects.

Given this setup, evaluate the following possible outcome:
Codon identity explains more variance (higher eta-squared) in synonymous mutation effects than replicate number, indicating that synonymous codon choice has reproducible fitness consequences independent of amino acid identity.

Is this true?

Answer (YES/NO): YES